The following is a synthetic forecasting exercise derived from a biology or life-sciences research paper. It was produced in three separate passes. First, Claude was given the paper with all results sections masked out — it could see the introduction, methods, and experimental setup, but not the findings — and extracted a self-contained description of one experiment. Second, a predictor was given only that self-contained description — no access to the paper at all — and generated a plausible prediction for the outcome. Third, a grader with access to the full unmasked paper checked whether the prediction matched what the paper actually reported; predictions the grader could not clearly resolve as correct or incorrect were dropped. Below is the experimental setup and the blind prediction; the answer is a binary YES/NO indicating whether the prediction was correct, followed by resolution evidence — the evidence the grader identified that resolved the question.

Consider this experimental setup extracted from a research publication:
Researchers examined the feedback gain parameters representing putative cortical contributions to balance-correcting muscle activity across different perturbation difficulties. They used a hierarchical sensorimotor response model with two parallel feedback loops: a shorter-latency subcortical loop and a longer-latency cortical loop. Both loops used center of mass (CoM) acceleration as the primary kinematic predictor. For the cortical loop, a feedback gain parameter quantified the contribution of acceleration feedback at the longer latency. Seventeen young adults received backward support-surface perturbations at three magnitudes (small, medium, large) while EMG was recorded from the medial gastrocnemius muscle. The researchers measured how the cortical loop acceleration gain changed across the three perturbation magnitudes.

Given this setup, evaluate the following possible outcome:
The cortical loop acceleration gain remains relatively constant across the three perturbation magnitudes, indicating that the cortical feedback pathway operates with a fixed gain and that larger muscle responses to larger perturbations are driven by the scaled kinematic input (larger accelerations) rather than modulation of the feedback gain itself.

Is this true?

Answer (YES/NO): NO